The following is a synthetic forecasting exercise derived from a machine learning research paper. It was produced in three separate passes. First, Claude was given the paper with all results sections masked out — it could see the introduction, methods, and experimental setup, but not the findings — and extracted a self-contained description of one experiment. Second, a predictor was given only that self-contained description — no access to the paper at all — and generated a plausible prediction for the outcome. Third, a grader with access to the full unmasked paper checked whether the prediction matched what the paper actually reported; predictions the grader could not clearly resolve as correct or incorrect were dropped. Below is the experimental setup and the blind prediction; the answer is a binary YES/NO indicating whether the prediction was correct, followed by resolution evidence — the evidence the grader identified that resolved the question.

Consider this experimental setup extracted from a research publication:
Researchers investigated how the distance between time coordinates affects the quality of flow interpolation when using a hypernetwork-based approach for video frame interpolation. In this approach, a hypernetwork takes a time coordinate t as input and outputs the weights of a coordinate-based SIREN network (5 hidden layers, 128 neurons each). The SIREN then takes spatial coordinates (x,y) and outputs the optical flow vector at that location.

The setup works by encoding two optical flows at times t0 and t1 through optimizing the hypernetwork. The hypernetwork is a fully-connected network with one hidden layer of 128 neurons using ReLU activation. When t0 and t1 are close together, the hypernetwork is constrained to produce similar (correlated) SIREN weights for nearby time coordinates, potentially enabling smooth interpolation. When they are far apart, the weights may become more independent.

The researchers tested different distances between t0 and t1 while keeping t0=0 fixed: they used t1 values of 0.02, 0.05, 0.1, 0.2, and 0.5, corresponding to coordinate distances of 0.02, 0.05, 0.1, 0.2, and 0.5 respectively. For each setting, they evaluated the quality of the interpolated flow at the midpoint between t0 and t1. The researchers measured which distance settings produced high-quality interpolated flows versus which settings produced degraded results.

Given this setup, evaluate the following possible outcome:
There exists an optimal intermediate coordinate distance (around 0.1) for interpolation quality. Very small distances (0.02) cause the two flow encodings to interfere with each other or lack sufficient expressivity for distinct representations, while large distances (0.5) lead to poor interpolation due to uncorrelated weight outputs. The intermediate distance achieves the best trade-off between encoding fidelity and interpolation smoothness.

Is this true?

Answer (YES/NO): YES